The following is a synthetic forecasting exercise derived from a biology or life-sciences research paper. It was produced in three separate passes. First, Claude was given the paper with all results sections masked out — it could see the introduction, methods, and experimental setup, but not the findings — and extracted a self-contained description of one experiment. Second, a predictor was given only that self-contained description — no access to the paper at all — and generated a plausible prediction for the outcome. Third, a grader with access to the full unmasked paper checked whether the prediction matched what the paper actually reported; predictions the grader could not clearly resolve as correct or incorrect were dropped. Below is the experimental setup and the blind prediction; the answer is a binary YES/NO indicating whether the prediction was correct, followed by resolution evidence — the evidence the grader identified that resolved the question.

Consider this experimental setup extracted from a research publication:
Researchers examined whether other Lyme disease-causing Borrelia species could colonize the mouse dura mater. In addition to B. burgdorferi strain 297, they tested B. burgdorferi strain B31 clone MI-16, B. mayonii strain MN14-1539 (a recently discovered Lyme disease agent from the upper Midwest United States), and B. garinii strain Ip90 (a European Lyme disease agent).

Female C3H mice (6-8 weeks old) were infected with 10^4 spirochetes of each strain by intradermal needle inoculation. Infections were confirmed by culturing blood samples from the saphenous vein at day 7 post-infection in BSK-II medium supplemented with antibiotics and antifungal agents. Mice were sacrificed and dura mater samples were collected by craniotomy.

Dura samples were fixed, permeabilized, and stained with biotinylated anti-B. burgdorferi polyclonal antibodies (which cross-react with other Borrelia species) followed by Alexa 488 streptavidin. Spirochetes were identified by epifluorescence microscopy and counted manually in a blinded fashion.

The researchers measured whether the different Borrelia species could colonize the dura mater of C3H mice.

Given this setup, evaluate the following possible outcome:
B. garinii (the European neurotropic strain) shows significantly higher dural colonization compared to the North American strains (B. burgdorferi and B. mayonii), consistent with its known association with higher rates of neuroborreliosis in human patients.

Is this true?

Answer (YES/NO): NO